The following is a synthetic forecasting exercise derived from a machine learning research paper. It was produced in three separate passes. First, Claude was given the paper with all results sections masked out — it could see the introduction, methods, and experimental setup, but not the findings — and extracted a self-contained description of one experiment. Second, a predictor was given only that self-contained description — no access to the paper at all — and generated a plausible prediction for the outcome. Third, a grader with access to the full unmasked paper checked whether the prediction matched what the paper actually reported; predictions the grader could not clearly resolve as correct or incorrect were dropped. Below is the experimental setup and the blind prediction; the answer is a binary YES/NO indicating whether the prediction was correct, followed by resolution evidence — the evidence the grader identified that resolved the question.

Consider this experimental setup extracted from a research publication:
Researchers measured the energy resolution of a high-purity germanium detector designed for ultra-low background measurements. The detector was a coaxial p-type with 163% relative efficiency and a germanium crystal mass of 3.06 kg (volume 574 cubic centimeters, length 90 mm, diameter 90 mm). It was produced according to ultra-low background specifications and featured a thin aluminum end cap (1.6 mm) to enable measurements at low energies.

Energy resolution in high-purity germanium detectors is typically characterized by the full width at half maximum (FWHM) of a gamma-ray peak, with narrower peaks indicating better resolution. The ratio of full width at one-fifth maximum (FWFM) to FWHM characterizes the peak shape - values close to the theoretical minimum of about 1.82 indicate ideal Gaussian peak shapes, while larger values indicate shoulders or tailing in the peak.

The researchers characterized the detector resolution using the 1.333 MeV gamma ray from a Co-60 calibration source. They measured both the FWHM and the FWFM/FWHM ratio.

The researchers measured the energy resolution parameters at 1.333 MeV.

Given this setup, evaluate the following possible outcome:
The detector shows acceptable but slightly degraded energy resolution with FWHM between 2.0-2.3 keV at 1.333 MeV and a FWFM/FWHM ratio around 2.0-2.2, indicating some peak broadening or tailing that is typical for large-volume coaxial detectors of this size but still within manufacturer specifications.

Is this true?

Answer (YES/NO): NO